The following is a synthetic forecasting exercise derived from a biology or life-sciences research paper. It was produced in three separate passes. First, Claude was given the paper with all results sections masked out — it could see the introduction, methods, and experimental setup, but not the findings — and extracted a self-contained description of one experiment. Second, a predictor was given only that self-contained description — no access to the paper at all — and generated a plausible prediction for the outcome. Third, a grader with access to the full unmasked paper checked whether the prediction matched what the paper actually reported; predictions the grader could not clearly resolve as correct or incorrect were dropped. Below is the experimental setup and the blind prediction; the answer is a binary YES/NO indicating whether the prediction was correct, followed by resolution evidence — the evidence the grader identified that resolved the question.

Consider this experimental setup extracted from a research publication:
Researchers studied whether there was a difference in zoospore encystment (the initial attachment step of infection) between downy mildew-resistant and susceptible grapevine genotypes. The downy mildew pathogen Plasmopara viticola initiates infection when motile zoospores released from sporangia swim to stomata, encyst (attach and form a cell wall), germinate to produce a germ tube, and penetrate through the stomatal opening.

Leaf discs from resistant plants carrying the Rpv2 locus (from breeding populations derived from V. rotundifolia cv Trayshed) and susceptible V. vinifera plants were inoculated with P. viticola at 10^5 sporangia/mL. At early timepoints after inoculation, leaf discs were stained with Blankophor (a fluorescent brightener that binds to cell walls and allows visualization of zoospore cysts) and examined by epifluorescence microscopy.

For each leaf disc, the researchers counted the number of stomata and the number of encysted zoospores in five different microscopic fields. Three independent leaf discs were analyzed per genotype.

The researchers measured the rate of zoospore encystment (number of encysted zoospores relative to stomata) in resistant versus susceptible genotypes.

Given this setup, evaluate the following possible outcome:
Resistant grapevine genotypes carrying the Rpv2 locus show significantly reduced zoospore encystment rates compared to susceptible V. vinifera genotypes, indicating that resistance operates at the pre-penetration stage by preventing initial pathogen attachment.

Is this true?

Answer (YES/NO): NO